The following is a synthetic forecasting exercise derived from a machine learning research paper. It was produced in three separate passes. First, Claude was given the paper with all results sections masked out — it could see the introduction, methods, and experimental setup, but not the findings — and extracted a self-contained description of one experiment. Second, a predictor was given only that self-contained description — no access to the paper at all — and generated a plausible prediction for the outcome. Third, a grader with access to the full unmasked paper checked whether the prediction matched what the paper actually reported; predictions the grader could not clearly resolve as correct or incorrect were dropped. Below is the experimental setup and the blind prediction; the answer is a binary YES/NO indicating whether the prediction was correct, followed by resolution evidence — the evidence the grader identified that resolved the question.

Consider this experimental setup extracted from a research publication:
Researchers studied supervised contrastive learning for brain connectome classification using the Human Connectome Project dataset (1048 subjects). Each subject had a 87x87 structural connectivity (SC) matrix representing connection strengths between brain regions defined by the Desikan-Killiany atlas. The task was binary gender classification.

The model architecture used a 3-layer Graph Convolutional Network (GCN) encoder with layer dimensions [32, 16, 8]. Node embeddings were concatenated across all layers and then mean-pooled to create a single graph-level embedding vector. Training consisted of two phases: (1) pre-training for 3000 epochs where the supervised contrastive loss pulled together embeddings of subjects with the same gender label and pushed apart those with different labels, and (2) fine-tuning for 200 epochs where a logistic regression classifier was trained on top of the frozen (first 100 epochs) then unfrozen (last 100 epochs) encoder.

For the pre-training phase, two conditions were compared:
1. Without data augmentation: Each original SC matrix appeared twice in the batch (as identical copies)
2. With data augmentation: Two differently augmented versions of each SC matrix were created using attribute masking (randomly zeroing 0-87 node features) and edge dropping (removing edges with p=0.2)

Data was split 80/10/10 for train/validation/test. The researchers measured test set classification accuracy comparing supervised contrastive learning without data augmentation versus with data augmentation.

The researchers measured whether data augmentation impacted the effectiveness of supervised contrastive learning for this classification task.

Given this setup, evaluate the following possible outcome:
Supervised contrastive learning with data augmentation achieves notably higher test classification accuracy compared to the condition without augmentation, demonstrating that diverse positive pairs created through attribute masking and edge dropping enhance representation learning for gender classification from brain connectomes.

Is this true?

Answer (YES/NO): YES